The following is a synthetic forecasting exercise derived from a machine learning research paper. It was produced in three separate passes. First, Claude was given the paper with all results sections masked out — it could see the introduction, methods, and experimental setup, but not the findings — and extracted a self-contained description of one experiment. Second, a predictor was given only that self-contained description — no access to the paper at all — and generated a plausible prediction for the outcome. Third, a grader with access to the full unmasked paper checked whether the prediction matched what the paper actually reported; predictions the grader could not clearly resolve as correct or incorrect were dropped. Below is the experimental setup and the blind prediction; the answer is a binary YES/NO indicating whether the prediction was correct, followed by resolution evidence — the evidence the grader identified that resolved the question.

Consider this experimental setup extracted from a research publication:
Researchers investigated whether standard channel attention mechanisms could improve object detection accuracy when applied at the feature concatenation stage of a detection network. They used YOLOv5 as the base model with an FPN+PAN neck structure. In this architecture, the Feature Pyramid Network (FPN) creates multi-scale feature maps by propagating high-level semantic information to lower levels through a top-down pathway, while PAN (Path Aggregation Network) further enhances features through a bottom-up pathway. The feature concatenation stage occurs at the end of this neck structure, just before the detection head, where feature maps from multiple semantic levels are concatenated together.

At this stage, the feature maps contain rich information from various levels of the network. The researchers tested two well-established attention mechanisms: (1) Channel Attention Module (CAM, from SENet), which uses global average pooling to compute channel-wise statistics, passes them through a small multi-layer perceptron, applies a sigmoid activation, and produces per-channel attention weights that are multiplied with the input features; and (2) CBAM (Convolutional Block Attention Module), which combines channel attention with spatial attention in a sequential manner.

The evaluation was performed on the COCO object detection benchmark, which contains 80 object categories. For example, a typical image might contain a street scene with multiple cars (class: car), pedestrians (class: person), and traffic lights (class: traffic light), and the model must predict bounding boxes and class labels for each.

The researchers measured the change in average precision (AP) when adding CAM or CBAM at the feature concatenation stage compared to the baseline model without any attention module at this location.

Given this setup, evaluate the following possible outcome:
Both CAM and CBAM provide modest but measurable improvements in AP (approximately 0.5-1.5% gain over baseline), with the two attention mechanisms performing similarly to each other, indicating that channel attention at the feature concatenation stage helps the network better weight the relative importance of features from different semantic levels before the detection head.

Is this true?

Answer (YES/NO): NO